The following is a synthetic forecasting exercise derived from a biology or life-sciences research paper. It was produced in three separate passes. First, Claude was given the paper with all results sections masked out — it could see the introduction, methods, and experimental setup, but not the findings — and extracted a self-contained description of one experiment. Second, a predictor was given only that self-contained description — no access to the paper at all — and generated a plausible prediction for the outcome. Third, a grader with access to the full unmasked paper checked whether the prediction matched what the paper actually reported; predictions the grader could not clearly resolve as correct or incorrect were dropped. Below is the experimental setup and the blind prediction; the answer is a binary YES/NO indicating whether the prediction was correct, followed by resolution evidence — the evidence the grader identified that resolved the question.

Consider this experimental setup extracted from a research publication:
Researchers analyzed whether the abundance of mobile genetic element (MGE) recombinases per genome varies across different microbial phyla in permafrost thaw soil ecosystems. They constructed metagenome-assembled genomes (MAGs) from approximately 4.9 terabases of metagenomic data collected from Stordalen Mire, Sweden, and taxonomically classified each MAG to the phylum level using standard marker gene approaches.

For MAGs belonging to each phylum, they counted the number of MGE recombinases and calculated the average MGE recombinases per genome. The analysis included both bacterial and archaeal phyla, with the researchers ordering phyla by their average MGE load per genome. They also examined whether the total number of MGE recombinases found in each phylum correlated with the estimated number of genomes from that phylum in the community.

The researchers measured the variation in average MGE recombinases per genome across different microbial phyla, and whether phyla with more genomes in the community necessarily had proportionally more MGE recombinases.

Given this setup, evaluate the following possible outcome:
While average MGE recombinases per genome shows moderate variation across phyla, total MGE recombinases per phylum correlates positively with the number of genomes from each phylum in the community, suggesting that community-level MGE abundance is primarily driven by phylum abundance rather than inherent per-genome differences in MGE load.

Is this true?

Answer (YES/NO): YES